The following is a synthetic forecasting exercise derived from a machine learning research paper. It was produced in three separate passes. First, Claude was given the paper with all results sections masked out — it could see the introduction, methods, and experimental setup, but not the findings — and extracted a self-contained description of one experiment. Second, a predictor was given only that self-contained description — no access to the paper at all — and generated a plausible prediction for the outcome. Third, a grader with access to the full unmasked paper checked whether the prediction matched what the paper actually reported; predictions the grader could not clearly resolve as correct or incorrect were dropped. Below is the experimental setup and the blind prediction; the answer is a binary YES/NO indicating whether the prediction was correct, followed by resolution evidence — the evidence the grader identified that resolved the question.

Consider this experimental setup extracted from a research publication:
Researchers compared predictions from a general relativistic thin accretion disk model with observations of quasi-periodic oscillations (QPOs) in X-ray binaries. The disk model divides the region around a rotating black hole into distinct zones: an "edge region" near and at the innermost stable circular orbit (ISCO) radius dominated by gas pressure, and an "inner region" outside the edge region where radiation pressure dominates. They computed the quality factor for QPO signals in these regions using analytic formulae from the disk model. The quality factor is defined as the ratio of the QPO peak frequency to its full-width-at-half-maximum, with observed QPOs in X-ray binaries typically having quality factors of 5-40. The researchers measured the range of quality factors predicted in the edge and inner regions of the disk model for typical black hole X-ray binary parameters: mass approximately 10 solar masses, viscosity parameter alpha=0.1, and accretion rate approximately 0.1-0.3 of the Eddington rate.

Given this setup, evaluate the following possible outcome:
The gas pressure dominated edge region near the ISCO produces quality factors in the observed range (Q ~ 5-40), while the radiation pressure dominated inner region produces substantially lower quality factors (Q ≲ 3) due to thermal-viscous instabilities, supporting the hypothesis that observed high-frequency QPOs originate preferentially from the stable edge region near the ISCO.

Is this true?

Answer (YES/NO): NO